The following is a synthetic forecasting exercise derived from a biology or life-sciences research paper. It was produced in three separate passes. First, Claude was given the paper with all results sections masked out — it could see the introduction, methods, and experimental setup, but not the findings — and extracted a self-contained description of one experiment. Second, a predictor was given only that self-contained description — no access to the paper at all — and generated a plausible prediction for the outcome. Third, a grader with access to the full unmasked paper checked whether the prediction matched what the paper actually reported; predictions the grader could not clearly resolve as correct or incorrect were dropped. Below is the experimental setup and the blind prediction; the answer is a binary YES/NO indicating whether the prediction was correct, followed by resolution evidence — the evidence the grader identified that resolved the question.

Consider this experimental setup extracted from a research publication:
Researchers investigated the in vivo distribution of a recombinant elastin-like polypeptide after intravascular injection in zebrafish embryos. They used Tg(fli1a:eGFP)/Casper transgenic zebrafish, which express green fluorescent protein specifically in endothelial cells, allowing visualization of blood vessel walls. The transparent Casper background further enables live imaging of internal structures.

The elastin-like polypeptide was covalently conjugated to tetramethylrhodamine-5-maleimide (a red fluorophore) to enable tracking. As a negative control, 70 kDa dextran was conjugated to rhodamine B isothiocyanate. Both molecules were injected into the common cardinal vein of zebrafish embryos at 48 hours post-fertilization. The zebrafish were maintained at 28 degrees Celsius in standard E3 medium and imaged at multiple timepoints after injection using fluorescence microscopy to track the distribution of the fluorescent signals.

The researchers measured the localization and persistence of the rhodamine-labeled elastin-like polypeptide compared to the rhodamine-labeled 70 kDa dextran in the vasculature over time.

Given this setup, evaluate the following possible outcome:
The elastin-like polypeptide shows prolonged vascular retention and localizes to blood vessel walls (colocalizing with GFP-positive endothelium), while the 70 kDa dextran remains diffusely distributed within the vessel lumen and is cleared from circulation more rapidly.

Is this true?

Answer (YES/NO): YES